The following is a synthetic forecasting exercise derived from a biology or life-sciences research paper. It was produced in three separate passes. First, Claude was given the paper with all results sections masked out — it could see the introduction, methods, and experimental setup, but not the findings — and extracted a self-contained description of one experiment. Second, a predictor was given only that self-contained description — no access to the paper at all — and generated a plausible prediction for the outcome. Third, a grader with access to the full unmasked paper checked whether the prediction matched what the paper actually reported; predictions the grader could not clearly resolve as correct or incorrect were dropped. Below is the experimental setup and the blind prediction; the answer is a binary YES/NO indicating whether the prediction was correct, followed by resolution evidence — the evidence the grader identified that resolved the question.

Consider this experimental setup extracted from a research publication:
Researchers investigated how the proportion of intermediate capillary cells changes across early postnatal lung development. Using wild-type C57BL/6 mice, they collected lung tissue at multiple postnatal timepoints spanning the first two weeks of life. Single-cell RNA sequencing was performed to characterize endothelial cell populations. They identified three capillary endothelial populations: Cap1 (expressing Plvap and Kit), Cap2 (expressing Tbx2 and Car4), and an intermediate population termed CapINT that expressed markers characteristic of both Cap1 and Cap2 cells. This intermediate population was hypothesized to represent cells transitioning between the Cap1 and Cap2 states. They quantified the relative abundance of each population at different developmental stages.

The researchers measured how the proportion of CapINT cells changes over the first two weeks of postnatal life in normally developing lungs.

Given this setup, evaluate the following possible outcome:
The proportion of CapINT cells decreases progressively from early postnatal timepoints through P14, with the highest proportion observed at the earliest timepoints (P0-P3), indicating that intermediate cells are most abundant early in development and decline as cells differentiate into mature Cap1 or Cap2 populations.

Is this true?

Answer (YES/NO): YES